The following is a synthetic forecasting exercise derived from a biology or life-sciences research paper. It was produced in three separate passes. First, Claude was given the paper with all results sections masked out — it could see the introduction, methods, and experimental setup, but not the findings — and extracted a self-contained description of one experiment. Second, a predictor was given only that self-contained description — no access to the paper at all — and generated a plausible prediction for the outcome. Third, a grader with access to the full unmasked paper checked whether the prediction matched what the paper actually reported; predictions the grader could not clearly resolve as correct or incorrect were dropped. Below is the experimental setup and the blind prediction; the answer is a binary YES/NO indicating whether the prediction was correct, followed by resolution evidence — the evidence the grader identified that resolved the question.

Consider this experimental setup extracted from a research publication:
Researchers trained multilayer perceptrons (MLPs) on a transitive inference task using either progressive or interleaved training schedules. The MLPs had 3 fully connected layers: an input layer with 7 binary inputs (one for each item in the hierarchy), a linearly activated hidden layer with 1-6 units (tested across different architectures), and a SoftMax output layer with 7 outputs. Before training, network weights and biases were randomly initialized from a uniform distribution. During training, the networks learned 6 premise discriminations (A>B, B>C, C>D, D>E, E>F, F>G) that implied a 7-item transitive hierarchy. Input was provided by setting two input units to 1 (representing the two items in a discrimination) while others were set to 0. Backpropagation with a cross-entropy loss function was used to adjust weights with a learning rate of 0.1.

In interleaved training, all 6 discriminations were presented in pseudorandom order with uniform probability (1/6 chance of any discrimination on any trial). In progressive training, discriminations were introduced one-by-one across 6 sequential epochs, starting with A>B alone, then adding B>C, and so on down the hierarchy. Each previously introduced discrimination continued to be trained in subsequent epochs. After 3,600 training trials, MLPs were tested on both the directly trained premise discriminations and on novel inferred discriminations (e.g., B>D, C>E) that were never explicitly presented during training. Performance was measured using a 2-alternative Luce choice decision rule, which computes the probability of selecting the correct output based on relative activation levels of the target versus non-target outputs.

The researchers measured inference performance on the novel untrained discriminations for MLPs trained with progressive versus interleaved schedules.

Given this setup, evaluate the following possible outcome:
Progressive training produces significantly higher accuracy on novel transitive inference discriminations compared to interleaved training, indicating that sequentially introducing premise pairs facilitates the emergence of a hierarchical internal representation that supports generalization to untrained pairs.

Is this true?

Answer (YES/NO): YES